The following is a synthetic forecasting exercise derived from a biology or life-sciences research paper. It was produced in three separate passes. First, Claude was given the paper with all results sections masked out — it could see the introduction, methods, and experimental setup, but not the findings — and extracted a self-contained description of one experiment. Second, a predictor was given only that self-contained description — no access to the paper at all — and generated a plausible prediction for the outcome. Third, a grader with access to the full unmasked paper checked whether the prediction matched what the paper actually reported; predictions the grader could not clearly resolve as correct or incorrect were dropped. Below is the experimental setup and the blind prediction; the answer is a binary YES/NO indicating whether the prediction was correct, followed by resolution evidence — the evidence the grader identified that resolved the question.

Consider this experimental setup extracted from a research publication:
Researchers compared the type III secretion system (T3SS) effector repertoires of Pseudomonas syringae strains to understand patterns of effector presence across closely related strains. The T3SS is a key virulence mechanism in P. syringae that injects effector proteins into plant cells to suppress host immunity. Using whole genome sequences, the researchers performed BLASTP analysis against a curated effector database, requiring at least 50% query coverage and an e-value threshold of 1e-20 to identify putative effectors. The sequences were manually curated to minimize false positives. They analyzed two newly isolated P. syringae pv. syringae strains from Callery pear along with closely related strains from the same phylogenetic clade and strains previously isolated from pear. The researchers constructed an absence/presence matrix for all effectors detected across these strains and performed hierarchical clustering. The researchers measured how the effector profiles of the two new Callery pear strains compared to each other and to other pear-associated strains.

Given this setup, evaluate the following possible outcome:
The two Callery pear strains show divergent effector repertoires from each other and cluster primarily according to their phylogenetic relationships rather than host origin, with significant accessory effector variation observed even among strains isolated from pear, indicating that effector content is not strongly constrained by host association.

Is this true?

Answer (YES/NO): NO